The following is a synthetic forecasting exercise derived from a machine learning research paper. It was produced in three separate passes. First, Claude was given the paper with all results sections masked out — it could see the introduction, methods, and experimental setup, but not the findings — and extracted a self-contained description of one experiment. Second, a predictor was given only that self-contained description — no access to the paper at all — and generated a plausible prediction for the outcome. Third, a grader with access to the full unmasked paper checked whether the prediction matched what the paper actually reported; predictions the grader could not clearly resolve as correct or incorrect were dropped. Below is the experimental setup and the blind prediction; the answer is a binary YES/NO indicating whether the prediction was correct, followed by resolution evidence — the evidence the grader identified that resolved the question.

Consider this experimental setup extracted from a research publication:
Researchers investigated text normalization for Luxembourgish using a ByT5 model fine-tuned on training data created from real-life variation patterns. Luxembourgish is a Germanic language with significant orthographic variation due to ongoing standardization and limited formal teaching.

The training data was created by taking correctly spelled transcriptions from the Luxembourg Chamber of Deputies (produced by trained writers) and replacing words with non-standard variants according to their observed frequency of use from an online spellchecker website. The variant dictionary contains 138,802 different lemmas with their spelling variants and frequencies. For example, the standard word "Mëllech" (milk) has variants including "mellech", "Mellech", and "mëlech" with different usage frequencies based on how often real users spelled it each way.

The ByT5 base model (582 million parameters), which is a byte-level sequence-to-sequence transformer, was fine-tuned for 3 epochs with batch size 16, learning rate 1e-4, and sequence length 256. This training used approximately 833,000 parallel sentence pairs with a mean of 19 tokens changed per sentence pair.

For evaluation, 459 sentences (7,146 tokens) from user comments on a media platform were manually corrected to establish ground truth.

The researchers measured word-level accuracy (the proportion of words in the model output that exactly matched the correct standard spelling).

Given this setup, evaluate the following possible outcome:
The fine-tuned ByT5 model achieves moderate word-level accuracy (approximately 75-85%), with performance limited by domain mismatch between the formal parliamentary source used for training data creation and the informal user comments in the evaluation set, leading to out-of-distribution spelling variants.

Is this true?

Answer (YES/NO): YES